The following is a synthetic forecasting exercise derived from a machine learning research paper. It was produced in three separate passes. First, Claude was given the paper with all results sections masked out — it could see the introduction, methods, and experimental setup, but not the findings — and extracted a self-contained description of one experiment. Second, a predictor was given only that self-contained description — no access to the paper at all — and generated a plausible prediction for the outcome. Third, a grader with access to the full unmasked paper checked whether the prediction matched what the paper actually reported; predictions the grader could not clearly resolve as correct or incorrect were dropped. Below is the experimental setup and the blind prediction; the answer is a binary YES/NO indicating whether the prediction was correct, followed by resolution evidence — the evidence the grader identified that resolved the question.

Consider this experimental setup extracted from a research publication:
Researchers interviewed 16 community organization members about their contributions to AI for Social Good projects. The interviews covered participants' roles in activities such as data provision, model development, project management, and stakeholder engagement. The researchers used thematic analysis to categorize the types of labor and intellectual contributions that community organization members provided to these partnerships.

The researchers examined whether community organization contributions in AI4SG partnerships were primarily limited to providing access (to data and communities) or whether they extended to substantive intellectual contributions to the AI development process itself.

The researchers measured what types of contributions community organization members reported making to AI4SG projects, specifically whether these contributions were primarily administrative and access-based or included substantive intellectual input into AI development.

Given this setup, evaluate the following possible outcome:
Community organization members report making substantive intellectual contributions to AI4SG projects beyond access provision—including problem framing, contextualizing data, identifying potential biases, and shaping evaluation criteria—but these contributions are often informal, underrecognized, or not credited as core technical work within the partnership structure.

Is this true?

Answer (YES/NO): YES